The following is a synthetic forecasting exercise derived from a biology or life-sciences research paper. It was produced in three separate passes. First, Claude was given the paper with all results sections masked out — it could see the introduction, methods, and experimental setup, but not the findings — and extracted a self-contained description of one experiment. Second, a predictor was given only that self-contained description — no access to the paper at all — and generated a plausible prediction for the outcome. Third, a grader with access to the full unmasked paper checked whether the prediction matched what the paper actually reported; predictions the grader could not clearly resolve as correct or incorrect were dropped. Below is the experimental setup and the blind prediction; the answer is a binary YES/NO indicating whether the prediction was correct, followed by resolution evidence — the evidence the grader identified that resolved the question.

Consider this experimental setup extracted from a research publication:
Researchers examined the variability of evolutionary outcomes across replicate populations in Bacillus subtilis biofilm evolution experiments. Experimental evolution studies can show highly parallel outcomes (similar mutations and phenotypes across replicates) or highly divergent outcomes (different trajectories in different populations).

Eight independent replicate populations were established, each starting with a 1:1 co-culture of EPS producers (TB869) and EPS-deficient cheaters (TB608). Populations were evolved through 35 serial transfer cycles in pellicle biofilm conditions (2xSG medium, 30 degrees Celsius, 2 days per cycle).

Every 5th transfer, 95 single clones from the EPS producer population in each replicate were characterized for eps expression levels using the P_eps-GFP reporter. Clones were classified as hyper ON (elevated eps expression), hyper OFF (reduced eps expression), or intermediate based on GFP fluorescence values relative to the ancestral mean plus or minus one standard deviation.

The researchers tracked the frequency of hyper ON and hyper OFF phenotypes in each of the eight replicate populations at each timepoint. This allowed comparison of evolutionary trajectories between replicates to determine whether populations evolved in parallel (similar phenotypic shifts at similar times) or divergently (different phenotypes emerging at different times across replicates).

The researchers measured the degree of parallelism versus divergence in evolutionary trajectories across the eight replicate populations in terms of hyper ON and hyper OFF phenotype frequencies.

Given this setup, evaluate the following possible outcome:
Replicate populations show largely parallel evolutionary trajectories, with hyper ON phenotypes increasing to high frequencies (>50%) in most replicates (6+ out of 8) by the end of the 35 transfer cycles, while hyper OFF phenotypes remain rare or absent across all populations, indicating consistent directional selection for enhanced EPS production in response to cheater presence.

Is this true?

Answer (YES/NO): NO